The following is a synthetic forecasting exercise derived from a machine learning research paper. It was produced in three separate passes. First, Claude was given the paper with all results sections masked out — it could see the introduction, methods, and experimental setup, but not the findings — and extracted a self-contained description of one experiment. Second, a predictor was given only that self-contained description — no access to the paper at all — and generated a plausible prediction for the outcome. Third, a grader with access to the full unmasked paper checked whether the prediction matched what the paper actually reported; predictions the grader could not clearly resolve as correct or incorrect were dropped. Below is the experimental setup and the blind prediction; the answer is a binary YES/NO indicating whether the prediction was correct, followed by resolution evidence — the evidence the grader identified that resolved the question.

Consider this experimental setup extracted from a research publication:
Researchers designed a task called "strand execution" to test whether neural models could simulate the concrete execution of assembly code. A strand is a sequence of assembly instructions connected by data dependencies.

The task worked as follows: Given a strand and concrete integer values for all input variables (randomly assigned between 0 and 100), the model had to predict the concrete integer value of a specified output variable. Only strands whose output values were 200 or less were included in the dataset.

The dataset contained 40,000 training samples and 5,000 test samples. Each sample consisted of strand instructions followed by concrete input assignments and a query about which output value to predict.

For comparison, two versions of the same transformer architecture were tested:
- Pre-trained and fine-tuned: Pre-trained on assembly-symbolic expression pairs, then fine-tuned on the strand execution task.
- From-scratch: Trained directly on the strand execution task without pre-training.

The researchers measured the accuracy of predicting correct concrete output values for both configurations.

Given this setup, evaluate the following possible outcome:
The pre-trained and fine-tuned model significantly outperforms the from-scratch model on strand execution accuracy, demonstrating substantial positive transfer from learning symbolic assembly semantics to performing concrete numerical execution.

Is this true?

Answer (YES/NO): YES